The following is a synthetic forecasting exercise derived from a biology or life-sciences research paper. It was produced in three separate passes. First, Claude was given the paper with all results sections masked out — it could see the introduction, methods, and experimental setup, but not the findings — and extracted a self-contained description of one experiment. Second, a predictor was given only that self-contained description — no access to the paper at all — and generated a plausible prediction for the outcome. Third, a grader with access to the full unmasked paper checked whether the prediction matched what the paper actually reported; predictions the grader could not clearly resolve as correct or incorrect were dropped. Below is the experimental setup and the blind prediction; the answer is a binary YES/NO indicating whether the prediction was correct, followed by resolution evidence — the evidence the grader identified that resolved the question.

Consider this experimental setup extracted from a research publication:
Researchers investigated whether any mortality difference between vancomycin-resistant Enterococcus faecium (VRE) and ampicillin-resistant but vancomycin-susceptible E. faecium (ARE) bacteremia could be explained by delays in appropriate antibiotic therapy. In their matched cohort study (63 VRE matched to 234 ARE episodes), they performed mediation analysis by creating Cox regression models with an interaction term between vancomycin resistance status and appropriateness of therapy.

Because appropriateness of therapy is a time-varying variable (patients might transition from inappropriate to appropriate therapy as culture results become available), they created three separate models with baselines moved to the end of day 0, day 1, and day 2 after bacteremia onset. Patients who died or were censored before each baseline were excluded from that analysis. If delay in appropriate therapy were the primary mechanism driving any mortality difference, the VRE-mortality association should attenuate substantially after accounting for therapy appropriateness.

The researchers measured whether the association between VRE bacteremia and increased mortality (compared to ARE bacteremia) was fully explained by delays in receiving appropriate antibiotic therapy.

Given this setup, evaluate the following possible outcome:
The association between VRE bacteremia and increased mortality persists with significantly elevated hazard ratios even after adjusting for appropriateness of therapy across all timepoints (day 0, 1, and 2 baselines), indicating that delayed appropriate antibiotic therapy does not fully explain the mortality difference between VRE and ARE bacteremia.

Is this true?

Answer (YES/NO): YES